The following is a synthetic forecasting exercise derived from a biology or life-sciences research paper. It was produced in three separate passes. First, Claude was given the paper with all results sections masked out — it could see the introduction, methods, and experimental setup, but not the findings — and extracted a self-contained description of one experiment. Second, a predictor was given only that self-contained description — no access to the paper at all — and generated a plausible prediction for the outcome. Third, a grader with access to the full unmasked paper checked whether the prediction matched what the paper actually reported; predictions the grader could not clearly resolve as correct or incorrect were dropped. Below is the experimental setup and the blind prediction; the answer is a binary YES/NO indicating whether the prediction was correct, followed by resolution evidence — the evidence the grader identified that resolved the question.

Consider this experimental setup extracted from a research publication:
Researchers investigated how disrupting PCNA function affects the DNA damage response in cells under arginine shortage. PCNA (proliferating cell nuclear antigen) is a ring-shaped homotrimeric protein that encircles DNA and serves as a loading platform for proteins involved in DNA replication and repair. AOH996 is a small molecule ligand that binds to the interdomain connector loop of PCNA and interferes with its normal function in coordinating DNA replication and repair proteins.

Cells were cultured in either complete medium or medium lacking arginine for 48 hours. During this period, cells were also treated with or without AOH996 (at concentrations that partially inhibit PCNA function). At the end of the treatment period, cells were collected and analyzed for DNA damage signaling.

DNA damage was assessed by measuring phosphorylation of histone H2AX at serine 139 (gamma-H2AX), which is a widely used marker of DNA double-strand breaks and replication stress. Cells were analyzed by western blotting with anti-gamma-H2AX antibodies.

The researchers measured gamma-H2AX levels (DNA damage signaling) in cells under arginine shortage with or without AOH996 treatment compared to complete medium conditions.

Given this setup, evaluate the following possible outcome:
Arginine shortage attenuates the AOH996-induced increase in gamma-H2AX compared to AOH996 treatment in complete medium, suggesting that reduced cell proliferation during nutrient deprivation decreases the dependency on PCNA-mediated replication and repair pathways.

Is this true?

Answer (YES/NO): NO